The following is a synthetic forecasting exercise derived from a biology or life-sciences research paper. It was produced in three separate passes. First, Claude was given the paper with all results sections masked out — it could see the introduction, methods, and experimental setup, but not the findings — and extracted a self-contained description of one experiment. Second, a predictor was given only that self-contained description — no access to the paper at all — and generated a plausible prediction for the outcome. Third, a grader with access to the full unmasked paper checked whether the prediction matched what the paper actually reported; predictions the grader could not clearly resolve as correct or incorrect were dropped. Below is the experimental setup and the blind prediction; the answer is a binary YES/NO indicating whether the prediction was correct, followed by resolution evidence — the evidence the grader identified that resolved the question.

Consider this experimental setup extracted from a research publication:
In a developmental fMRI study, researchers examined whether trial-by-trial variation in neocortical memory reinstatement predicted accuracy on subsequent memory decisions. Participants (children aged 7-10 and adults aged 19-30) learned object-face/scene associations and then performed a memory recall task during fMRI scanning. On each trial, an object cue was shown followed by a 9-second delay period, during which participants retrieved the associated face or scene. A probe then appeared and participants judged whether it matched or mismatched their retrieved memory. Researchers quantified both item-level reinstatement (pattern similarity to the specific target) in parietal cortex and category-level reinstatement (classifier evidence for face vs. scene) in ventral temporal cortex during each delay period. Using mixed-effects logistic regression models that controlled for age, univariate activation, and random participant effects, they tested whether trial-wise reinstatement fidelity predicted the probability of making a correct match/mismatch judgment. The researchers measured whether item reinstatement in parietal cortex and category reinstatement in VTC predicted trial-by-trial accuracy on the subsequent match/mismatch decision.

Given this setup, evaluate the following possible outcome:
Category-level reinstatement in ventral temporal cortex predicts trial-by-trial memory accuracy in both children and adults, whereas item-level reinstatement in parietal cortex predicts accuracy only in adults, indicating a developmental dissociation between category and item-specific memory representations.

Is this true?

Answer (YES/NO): NO